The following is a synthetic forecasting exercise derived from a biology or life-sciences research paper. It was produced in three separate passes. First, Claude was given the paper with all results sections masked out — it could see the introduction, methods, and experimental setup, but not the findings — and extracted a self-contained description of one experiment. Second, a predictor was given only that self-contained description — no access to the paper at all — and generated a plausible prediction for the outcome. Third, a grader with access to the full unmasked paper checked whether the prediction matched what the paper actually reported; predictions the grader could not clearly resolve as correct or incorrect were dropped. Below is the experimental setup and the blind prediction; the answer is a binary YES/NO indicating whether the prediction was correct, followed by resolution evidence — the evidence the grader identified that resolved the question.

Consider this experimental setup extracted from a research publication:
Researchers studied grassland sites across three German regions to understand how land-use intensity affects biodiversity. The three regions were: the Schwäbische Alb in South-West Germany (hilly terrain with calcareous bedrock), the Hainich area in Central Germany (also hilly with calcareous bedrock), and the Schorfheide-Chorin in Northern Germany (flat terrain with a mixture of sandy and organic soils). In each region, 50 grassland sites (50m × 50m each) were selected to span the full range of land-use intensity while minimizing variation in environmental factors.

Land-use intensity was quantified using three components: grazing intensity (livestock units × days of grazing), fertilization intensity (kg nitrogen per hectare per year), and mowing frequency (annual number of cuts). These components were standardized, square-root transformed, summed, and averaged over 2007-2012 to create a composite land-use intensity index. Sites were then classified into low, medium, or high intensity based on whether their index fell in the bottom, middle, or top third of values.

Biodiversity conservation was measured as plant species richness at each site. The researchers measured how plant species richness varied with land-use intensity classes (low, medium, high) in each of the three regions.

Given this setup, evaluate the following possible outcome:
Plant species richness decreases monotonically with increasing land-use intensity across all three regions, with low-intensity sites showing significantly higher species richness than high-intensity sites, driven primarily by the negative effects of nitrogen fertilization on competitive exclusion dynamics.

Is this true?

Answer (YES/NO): NO